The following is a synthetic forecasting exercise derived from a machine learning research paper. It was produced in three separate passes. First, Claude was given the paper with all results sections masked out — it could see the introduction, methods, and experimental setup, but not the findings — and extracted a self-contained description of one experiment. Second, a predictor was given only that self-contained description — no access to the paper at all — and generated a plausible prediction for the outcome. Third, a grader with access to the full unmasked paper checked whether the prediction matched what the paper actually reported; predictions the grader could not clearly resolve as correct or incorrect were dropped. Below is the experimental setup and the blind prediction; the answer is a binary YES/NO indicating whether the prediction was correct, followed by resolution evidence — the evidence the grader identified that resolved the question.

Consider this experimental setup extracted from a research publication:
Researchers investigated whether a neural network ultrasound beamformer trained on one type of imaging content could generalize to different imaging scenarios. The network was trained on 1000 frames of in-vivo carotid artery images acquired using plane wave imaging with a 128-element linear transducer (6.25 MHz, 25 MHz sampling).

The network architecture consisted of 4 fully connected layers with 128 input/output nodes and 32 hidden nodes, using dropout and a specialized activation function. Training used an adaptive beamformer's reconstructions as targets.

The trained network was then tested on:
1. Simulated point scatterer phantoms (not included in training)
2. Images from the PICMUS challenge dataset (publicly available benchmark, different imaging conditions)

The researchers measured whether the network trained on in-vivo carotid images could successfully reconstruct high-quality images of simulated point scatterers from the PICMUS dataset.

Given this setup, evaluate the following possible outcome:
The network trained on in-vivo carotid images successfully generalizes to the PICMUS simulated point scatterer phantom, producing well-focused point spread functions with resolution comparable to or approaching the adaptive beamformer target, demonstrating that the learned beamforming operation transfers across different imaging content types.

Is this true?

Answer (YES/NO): YES